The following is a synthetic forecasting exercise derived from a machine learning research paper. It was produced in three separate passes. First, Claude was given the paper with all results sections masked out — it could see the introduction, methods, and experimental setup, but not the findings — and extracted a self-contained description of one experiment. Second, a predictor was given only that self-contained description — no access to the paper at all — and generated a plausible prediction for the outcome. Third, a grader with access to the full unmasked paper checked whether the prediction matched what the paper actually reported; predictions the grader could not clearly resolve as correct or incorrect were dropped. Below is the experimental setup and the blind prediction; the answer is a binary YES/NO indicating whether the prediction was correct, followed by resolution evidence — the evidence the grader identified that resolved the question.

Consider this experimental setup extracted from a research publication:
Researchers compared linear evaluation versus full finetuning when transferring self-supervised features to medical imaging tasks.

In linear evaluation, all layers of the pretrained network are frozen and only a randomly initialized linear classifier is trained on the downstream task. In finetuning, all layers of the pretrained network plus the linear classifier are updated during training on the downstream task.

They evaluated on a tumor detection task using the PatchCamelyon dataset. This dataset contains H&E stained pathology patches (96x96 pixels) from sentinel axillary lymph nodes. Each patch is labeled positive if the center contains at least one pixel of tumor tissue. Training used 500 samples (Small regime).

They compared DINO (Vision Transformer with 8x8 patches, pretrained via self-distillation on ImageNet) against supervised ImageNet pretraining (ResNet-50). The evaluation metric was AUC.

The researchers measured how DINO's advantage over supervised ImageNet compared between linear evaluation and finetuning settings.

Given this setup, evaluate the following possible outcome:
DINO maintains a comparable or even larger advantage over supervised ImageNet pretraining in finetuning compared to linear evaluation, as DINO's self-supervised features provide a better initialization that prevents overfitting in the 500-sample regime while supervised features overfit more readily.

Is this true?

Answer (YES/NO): NO